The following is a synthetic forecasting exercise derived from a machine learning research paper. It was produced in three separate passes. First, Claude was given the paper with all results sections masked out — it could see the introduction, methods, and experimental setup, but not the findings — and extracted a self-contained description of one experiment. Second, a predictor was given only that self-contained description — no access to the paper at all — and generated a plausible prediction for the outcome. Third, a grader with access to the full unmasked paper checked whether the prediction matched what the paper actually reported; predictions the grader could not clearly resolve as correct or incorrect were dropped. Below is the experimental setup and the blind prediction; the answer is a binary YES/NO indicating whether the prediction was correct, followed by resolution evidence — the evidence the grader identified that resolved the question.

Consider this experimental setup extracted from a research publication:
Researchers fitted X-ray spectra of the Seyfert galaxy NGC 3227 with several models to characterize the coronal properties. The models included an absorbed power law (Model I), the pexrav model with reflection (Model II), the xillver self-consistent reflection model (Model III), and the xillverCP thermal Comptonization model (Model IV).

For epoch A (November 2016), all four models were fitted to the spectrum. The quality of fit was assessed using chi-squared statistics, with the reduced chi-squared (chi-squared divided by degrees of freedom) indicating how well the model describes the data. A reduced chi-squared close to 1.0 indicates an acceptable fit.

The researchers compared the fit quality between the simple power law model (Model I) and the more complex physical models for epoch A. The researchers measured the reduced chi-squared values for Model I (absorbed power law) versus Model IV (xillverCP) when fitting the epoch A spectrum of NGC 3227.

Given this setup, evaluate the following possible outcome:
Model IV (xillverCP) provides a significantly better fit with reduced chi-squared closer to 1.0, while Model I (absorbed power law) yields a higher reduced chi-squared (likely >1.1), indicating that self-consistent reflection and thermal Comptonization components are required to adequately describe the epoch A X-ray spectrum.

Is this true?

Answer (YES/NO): YES